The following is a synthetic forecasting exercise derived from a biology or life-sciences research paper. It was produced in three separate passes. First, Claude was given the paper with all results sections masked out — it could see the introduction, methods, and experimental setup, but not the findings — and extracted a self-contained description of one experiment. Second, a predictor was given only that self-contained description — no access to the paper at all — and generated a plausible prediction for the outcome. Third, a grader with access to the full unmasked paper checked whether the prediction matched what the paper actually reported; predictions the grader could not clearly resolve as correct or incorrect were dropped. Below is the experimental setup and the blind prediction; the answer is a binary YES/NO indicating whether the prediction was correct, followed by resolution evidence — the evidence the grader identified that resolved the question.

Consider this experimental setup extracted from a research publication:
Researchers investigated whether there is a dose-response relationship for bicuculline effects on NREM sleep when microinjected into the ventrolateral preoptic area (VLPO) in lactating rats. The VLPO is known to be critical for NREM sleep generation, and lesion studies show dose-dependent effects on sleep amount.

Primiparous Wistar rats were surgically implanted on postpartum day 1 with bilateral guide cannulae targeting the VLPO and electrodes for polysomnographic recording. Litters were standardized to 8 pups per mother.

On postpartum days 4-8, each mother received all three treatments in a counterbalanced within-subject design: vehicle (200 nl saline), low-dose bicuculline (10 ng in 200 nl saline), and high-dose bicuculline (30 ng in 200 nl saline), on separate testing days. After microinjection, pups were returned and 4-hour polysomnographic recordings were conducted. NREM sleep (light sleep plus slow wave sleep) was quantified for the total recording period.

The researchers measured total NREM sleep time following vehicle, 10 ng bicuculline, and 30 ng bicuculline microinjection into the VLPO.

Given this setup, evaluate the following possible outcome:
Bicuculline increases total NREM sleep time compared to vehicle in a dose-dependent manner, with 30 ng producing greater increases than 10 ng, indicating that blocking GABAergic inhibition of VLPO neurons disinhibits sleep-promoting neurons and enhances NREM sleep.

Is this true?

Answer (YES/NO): NO